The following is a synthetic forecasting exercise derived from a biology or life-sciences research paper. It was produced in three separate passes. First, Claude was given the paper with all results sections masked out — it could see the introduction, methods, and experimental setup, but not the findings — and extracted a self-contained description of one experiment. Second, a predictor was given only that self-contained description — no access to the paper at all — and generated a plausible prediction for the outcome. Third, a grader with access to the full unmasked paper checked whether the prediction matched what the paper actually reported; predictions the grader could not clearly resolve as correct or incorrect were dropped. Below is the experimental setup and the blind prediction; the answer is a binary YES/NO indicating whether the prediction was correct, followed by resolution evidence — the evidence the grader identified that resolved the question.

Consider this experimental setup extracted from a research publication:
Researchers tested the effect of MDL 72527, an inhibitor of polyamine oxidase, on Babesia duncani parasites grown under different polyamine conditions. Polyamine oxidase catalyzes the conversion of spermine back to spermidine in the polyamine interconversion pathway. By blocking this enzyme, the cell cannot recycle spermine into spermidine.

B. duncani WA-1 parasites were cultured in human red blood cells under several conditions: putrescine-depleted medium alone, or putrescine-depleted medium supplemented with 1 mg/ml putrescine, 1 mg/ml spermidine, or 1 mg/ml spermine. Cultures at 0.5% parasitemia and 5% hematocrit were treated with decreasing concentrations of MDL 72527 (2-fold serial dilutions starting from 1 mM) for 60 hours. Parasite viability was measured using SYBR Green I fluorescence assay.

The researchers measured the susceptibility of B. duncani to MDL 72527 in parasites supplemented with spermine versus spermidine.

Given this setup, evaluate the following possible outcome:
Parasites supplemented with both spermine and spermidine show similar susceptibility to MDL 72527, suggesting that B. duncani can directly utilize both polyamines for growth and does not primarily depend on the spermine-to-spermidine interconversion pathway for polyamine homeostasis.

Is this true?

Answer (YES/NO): NO